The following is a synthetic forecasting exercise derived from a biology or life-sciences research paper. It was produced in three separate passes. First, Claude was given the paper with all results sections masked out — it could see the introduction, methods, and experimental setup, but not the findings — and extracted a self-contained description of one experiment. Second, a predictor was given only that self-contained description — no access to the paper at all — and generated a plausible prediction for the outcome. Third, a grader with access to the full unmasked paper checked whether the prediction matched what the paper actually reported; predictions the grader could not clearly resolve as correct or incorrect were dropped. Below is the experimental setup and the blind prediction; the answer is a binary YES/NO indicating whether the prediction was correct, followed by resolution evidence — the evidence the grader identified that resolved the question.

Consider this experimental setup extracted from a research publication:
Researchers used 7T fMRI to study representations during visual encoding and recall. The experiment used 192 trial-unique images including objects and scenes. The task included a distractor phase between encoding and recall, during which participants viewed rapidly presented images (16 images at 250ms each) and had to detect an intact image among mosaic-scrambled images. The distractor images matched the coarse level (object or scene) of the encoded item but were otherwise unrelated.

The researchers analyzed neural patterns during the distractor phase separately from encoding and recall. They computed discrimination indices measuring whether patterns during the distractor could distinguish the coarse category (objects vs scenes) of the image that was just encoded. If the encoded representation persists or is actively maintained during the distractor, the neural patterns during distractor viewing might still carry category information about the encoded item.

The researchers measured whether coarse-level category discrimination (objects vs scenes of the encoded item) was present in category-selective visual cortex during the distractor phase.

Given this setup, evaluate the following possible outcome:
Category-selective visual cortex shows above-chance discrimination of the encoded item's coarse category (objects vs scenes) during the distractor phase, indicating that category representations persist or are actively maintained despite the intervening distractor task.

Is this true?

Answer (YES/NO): NO